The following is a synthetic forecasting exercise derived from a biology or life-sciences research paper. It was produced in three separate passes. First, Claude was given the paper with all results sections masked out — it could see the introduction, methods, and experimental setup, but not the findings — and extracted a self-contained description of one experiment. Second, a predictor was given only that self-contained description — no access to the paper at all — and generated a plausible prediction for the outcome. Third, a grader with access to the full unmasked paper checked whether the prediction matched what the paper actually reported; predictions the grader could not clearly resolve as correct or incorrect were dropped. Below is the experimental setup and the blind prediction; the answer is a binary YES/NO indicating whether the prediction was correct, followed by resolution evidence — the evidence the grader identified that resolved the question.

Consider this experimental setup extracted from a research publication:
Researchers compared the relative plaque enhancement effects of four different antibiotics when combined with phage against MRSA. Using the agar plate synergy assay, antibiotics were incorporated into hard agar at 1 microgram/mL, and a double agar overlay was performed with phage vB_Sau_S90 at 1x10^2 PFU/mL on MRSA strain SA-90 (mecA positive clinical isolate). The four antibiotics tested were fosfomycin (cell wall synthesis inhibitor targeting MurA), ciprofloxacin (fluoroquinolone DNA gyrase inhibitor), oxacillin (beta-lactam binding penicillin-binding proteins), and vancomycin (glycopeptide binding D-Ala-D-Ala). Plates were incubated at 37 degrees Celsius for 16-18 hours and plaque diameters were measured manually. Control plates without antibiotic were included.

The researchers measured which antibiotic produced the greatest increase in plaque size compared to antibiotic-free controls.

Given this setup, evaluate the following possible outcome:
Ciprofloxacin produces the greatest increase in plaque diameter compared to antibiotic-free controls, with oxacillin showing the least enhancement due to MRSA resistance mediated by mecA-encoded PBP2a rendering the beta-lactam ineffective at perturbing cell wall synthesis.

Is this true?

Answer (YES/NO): NO